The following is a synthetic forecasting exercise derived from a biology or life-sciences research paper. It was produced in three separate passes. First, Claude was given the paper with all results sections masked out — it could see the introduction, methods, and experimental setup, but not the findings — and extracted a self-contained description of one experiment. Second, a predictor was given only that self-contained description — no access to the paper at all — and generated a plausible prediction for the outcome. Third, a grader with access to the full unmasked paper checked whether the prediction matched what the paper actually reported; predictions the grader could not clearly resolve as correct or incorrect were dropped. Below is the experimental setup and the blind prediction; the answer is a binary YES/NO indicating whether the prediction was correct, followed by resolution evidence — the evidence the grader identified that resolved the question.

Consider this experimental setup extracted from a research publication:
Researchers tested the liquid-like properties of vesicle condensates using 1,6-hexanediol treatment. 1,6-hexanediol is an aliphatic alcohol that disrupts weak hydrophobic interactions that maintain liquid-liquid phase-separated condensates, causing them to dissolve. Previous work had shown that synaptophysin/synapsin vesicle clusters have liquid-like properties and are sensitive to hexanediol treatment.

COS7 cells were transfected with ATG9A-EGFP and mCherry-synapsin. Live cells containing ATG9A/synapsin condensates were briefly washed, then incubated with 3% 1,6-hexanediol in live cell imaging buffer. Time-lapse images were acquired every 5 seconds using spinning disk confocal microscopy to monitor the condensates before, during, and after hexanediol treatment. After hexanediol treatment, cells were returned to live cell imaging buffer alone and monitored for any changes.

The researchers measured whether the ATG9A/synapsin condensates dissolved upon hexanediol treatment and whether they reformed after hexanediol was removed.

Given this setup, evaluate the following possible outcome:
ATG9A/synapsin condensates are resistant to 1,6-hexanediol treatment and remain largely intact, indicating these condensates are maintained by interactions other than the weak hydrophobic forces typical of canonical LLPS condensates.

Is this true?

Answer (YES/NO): NO